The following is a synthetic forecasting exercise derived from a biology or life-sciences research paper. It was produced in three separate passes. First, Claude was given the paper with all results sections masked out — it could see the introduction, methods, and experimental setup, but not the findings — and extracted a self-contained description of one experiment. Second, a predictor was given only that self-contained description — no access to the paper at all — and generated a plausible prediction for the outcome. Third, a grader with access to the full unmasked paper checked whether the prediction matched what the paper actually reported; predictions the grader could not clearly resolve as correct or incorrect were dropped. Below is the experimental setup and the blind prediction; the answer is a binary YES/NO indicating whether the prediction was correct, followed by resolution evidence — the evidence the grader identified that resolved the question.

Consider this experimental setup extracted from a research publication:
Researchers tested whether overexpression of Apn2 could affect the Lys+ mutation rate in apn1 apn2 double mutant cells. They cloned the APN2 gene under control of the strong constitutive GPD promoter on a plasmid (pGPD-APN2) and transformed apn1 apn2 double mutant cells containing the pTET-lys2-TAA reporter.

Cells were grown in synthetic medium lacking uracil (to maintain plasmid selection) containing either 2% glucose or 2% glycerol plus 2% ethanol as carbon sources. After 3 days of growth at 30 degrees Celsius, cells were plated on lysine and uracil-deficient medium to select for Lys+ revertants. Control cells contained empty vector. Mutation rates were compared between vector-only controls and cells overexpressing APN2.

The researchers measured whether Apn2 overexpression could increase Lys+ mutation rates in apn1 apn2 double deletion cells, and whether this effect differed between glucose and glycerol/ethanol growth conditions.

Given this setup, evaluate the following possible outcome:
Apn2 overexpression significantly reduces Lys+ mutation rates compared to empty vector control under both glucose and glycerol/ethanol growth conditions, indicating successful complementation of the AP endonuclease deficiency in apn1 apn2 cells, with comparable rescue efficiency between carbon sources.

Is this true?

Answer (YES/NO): NO